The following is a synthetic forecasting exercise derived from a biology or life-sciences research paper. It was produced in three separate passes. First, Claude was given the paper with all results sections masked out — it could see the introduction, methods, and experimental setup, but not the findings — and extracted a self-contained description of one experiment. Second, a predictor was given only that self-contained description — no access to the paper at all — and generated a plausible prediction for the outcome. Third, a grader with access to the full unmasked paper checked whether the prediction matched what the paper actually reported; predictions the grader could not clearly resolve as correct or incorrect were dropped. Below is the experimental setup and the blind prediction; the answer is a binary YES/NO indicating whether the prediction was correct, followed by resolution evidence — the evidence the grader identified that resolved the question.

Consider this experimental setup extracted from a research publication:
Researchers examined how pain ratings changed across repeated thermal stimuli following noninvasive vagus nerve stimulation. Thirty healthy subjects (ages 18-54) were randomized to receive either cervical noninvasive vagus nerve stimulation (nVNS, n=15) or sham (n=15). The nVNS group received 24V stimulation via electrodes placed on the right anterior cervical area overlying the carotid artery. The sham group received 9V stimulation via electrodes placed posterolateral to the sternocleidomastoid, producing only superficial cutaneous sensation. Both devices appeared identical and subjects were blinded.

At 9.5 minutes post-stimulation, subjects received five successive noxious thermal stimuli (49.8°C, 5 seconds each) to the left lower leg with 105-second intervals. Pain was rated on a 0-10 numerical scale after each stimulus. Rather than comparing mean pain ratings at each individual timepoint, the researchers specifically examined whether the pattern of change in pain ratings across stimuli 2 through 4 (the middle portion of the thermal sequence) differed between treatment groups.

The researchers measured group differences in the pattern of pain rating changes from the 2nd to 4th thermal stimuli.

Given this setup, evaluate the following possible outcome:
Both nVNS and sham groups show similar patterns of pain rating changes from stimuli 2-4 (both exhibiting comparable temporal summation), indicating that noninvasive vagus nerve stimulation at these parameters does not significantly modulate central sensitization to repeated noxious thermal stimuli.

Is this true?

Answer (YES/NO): NO